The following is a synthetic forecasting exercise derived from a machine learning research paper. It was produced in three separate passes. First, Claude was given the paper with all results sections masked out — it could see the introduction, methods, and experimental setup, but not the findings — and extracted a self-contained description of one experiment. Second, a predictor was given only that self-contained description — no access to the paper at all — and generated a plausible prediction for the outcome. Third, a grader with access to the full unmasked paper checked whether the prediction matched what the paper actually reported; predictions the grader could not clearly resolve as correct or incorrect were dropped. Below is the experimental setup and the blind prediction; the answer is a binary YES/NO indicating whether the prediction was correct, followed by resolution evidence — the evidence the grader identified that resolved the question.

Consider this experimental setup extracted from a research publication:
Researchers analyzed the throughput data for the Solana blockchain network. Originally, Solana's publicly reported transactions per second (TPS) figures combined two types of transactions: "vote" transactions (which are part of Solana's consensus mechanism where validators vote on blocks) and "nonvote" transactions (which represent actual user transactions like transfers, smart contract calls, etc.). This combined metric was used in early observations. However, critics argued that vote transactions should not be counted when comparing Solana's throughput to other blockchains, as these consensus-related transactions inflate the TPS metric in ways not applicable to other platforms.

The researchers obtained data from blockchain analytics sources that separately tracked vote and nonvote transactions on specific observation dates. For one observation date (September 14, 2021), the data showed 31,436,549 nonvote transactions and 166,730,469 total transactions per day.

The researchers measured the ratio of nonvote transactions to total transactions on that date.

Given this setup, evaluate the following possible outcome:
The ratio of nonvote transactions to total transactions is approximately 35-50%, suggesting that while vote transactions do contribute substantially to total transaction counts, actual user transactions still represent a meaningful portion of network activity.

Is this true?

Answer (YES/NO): NO